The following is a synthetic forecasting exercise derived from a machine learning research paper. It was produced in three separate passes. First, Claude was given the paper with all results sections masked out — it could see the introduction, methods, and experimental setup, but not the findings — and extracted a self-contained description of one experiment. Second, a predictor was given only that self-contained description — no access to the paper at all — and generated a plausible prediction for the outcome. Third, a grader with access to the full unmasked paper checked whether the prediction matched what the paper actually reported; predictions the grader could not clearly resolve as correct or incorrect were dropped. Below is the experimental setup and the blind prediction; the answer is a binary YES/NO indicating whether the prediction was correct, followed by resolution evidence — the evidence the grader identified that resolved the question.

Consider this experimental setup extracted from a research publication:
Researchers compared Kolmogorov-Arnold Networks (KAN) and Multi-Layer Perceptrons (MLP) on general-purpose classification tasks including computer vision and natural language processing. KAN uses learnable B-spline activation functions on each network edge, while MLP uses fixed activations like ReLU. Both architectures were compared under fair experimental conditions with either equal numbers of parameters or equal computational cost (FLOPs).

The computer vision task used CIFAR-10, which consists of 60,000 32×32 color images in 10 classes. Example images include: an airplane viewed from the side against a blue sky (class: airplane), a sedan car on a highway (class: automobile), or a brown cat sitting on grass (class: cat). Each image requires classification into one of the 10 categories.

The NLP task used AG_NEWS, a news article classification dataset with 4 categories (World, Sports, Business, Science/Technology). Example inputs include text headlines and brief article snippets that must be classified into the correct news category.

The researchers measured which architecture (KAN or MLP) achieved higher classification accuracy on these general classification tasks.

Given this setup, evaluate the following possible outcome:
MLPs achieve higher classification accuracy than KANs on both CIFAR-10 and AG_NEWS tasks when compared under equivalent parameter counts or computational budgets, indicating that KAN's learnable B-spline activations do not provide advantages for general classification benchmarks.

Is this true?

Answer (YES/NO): YES